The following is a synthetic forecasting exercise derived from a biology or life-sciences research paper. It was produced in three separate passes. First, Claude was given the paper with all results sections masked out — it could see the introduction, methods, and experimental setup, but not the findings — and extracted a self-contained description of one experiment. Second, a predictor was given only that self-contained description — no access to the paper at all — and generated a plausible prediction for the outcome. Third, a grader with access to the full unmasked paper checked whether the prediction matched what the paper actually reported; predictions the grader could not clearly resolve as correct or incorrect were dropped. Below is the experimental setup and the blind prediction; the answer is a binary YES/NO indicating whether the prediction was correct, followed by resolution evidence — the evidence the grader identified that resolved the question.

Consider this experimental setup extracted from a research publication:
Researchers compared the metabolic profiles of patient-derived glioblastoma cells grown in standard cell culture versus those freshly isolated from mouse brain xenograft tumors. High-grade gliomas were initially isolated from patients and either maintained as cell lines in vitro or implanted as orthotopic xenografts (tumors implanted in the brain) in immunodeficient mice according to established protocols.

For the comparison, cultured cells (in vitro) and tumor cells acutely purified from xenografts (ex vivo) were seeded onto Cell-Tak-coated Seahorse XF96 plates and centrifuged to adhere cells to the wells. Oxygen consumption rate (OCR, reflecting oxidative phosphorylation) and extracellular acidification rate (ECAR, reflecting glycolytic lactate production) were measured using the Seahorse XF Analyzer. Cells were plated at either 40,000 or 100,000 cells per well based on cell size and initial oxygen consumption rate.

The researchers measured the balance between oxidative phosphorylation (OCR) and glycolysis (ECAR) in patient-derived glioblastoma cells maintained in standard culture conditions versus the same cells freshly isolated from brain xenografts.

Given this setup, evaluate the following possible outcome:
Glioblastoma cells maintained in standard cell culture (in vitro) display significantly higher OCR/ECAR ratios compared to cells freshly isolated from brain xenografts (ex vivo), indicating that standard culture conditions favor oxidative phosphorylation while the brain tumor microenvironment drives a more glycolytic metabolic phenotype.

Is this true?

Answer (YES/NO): NO